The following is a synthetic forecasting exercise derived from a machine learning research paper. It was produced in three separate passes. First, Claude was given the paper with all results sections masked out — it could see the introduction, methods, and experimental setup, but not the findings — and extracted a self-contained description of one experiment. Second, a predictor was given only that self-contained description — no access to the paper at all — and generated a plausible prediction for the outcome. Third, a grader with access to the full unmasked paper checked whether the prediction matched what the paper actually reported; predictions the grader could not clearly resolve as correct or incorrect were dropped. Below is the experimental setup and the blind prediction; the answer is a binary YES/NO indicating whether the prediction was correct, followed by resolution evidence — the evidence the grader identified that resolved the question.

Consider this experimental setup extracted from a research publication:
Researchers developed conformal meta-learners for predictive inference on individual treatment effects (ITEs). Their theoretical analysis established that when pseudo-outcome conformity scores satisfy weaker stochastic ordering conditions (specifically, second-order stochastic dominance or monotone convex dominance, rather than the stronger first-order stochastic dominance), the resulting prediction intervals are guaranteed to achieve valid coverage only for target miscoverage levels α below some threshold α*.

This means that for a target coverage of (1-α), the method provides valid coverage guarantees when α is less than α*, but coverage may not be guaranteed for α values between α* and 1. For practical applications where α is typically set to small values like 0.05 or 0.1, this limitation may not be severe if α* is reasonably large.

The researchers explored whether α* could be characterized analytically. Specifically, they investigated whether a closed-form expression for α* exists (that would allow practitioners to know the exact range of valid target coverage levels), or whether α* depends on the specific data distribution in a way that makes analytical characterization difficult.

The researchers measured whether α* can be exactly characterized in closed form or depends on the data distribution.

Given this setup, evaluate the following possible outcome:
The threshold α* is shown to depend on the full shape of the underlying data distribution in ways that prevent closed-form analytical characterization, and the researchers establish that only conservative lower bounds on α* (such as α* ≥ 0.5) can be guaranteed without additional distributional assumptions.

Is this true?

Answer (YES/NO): NO